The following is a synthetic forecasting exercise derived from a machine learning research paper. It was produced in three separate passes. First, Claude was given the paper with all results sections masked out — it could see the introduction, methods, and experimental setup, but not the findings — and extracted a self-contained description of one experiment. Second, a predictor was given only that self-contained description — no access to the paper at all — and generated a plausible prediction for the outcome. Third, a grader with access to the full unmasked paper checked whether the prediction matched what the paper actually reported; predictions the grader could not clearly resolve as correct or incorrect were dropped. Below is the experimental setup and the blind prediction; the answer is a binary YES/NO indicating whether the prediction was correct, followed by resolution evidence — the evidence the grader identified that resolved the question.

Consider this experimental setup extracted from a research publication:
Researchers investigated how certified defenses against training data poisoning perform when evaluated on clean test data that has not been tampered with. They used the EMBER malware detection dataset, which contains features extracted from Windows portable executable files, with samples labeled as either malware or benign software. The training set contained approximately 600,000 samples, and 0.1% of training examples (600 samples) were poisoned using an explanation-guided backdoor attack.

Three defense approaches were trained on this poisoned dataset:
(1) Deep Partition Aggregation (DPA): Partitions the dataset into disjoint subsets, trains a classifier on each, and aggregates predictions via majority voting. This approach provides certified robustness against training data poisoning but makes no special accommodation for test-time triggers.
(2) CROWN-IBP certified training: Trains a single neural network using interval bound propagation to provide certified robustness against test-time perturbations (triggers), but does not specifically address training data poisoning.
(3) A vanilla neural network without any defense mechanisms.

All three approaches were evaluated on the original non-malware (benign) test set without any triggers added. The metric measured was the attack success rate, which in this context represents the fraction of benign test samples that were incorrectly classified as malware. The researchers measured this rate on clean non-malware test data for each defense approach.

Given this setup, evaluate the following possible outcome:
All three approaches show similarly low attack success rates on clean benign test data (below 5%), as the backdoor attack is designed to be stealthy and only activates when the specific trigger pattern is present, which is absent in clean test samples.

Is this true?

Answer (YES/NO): NO